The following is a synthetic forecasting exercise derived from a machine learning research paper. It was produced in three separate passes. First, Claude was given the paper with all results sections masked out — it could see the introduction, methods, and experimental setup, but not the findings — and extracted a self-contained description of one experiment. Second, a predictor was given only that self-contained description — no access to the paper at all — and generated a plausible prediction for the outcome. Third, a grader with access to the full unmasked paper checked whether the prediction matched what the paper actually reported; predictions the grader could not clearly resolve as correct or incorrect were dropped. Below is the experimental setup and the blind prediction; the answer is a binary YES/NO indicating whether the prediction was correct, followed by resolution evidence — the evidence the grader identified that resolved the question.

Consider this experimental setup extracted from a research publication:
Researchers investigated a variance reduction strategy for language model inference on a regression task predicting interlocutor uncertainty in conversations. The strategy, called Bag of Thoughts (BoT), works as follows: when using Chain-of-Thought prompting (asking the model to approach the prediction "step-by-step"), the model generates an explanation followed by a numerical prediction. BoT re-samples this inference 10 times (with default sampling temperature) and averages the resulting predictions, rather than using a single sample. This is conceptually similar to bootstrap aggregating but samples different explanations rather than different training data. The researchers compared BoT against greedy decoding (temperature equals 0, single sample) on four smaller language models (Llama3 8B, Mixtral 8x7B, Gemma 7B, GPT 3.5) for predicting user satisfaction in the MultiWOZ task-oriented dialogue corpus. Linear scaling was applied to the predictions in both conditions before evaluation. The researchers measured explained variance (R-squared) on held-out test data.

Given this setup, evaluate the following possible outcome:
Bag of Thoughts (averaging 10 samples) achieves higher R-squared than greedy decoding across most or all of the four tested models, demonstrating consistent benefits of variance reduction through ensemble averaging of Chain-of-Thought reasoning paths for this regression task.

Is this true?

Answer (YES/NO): YES